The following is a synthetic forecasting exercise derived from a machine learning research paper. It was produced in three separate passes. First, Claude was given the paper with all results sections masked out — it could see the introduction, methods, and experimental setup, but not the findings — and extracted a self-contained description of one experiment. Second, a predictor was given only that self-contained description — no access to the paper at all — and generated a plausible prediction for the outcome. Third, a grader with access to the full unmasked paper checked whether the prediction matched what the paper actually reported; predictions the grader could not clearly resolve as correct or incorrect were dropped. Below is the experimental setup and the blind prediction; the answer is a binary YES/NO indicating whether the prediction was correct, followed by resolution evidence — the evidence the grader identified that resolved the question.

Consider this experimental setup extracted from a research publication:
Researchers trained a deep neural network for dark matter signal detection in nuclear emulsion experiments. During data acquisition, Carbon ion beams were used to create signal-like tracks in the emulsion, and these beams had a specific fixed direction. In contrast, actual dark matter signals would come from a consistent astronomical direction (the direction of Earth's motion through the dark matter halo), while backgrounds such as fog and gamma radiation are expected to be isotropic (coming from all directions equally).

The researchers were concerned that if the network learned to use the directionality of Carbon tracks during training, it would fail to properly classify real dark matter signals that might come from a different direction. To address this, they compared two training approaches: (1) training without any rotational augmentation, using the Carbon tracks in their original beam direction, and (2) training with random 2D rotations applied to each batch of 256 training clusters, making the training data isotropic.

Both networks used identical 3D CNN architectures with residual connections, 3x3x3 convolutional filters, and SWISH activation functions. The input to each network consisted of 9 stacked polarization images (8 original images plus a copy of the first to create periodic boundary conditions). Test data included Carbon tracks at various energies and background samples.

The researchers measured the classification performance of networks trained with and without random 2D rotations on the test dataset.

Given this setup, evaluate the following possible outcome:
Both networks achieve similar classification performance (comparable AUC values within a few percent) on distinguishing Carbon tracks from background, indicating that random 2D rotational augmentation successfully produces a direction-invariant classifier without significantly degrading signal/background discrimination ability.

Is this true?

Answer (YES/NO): NO